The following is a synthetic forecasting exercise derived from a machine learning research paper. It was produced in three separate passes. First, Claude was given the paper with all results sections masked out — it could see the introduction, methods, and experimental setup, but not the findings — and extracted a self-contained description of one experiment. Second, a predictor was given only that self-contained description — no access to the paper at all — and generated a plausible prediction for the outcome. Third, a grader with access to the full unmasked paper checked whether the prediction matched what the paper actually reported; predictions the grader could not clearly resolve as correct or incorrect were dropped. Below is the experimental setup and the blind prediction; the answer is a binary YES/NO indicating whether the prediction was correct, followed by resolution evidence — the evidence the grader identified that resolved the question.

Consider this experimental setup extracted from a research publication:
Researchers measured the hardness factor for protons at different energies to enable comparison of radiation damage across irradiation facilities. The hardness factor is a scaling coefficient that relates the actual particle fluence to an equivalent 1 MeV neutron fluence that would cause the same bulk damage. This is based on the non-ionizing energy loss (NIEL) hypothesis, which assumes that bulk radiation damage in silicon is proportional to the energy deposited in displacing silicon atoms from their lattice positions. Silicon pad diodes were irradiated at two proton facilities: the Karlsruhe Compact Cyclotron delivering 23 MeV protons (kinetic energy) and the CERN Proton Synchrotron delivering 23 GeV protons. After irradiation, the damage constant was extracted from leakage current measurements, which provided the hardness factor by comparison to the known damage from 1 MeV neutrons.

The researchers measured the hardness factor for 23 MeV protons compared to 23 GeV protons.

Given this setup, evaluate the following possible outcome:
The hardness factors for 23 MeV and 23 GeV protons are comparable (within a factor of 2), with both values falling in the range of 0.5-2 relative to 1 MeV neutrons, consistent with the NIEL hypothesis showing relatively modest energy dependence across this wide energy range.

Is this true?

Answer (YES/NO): NO